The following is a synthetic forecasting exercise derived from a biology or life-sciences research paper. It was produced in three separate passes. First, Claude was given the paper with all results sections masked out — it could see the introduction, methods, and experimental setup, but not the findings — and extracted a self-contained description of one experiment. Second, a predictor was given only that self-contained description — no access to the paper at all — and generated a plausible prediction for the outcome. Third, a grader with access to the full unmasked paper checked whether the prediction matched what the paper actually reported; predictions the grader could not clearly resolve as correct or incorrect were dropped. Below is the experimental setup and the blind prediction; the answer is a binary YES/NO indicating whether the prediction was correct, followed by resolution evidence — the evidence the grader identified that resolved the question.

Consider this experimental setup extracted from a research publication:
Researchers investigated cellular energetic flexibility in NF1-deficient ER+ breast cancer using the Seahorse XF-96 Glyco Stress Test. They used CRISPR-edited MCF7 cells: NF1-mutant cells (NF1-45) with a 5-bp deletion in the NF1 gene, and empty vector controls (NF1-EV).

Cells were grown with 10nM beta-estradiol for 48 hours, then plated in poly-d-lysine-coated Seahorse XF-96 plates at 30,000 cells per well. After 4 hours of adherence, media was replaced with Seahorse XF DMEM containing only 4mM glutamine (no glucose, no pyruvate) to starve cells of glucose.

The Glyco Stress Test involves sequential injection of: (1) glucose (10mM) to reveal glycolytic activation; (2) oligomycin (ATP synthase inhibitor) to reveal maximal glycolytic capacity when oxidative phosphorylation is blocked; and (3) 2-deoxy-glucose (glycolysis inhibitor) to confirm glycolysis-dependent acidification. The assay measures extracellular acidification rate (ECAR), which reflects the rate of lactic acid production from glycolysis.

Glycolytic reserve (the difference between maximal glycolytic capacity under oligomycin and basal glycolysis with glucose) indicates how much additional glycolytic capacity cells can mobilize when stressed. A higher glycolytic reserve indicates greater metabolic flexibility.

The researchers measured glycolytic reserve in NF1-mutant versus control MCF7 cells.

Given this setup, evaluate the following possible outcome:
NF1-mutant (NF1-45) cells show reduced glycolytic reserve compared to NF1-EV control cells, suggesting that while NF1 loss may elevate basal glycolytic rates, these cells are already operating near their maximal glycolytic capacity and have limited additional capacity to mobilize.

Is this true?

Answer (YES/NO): YES